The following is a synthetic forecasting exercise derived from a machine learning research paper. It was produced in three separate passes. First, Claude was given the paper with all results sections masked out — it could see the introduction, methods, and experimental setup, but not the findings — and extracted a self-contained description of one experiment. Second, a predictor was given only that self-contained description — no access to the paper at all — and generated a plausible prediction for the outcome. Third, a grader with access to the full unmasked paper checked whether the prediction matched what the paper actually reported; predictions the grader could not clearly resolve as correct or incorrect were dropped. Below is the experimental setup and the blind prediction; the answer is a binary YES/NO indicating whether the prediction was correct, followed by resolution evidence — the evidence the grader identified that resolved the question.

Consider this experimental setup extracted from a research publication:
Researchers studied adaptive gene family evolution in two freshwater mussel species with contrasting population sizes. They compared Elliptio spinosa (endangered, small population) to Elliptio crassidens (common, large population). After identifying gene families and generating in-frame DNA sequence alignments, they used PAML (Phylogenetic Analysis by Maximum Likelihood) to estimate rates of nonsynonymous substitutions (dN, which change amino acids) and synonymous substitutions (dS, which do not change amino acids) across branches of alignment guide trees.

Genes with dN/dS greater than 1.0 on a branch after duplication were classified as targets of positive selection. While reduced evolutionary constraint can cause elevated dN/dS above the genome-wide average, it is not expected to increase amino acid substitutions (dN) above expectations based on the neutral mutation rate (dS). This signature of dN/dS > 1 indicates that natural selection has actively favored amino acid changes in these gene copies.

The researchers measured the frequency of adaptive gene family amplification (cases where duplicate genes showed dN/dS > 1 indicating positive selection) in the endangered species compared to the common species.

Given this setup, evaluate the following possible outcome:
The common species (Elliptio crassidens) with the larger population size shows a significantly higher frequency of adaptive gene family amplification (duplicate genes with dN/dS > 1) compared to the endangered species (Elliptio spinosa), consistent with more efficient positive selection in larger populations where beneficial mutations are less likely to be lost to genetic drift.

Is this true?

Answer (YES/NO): YES